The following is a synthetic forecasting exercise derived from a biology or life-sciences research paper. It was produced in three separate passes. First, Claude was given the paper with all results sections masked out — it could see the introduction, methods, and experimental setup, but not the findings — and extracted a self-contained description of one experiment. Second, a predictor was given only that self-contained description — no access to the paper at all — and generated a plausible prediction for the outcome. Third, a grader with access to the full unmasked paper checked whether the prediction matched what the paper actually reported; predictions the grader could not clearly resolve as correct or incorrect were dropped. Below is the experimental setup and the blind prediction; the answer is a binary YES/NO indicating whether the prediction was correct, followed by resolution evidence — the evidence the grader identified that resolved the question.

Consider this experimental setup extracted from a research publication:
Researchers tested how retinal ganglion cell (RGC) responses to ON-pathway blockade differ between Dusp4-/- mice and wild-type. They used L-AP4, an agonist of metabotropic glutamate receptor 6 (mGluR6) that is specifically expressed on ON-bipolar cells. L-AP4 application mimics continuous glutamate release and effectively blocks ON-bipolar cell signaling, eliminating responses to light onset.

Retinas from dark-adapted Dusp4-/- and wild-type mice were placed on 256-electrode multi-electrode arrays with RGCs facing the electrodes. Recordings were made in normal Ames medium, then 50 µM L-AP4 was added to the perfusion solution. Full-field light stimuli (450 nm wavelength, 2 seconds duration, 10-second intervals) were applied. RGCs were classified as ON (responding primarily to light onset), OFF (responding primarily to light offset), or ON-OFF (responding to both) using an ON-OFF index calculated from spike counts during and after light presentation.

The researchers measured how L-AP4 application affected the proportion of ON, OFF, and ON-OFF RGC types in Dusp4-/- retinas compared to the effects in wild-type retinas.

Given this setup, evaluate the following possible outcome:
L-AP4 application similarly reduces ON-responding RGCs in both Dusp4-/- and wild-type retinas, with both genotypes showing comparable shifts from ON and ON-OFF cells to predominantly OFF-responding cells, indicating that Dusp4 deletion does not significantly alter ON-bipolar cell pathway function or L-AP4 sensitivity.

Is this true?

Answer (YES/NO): NO